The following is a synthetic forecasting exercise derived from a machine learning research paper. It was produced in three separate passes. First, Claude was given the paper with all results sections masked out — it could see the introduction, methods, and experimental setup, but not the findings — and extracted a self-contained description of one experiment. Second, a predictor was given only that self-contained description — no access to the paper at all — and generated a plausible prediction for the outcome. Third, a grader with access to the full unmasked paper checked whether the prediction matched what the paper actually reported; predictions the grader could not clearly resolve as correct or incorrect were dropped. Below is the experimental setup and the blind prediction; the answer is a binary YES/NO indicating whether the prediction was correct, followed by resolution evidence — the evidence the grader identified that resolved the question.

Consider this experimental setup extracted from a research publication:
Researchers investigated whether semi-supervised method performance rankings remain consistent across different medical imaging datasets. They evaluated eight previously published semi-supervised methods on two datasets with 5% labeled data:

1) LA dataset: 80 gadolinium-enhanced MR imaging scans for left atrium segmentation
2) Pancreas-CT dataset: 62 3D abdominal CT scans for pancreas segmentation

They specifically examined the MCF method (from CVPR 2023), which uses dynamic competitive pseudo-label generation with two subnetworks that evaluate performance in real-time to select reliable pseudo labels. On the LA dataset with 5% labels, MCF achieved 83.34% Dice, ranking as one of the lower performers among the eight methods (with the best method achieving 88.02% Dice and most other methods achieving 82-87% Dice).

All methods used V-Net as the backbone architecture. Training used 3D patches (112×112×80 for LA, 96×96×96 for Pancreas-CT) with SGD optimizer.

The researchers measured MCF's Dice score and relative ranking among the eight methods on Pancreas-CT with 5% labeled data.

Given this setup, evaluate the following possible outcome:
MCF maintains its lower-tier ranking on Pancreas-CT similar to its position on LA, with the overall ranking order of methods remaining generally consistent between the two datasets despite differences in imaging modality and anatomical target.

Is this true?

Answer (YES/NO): NO